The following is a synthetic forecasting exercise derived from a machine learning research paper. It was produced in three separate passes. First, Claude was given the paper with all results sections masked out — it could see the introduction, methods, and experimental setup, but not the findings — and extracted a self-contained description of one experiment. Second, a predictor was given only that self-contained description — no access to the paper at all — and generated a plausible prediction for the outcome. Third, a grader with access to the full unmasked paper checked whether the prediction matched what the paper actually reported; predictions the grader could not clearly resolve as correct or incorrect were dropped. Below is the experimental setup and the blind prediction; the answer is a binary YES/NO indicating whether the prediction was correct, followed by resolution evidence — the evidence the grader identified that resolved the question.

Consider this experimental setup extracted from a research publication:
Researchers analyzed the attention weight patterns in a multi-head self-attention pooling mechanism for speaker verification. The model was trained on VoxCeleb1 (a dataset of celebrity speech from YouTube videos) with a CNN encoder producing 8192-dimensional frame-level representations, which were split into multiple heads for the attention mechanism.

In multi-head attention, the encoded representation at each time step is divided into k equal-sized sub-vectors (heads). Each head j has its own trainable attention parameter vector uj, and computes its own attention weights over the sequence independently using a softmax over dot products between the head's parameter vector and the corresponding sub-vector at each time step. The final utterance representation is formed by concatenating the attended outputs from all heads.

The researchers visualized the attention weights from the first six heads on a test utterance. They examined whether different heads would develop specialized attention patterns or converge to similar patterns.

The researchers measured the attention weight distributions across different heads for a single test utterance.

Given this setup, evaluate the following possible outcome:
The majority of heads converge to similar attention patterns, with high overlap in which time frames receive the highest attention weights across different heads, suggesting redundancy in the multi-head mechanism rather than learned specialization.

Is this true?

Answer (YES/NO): NO